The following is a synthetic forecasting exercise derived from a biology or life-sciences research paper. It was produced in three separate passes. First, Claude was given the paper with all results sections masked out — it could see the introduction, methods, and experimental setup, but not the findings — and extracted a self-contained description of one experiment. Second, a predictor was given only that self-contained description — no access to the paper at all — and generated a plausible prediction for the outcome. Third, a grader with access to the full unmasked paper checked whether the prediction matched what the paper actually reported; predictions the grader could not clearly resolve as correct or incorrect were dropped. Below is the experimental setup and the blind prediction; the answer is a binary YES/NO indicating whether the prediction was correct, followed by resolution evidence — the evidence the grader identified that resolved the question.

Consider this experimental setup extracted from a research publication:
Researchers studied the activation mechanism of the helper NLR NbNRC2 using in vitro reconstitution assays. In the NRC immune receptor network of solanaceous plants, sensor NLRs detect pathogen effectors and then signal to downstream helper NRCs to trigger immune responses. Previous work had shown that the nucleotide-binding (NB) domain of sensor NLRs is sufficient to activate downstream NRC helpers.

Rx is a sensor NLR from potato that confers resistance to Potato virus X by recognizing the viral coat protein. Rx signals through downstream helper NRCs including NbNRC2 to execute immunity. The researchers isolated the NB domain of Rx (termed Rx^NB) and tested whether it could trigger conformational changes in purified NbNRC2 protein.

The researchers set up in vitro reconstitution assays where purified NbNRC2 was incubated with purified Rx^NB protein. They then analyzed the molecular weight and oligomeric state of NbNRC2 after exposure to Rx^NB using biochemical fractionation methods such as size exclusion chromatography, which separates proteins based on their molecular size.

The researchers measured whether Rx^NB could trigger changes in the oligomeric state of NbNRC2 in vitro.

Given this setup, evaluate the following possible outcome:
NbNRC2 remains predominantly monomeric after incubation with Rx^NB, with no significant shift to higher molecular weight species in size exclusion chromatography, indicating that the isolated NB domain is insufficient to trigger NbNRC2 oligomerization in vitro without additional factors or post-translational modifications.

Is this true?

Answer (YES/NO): NO